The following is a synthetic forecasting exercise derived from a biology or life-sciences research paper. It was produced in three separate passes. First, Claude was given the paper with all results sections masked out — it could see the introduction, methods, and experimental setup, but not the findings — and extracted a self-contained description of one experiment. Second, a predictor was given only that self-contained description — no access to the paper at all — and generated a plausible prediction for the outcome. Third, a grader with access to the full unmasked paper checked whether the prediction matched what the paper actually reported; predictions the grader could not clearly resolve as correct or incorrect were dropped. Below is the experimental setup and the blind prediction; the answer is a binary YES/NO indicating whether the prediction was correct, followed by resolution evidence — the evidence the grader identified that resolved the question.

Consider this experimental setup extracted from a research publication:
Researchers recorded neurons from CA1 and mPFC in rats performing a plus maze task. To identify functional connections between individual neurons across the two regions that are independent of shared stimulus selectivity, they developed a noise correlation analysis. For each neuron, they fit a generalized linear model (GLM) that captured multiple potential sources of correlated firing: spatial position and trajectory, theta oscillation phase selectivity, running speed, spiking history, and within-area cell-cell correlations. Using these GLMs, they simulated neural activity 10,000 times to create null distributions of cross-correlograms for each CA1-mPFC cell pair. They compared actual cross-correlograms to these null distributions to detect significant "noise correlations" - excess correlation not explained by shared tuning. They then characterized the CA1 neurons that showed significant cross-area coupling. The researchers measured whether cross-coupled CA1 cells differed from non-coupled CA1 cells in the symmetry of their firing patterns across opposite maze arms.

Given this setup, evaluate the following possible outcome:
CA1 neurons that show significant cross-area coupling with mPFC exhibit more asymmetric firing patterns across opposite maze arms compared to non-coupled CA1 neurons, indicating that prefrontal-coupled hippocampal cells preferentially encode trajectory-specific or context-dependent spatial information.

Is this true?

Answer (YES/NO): NO